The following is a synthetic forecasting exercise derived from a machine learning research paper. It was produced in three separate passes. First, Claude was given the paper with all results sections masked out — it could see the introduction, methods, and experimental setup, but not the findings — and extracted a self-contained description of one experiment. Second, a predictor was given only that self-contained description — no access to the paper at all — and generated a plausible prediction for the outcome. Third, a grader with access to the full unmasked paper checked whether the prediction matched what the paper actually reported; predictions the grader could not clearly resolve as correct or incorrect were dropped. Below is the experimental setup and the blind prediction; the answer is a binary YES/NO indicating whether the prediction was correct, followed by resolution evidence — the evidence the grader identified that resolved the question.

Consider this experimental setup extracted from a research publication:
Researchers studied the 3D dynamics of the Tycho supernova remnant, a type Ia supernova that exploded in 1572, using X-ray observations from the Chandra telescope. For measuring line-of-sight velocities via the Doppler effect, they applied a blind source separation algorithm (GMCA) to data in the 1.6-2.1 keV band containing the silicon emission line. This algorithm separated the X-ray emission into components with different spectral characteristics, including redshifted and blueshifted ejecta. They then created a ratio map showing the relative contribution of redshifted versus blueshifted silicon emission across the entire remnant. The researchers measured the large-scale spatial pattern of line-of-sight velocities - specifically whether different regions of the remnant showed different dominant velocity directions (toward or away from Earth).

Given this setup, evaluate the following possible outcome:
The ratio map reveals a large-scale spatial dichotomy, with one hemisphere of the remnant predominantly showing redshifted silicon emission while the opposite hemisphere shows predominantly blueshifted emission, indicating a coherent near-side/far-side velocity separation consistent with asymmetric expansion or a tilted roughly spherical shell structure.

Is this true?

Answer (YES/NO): YES